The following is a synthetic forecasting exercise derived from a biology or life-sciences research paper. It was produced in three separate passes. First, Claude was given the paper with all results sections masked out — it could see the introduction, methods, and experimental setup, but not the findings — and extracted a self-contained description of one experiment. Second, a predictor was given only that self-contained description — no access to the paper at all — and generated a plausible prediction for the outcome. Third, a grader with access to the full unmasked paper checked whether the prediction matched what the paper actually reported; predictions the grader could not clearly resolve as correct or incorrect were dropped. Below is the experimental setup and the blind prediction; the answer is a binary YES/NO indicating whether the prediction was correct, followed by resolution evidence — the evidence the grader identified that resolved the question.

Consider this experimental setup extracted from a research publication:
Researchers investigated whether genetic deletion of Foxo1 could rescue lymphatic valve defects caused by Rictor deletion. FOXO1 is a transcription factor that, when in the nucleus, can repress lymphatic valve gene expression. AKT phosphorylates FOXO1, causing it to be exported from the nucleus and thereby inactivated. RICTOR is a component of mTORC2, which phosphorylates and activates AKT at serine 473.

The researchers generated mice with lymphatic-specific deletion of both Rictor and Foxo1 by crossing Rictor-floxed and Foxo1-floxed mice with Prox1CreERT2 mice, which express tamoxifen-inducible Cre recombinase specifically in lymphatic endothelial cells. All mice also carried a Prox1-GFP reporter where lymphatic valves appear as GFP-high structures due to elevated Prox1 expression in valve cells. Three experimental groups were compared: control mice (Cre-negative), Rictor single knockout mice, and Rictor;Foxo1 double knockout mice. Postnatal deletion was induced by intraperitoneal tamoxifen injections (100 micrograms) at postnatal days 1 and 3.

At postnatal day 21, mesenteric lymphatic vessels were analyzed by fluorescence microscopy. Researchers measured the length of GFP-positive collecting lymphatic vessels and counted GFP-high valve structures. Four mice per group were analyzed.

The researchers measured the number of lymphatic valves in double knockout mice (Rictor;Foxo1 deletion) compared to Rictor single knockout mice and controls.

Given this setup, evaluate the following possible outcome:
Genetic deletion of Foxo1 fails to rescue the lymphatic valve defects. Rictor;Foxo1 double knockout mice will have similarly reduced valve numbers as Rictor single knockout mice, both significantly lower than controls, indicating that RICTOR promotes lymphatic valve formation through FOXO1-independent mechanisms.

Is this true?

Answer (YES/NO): NO